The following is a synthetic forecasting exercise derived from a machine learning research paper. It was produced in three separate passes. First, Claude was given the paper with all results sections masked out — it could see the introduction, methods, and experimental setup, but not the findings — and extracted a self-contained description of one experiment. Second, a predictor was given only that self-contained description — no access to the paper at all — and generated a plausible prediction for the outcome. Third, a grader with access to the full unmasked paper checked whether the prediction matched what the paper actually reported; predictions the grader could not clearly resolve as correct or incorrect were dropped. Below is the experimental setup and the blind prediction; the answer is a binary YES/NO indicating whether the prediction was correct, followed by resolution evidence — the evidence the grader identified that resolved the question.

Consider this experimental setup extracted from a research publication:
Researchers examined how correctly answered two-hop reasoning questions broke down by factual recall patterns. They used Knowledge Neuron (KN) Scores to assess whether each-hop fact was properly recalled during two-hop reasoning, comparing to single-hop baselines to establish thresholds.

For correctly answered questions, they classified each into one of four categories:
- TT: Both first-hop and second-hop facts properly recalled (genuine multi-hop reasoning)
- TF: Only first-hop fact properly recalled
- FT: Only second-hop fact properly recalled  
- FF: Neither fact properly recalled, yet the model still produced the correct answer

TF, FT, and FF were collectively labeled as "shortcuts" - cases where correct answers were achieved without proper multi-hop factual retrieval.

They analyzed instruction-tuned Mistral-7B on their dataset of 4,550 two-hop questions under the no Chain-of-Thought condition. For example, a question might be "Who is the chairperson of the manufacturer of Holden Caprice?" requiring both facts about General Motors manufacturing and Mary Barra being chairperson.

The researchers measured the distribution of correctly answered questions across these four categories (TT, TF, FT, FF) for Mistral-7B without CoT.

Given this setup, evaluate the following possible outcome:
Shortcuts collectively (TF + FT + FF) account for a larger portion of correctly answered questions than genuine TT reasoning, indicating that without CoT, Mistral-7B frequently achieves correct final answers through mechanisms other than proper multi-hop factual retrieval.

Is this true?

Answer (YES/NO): NO